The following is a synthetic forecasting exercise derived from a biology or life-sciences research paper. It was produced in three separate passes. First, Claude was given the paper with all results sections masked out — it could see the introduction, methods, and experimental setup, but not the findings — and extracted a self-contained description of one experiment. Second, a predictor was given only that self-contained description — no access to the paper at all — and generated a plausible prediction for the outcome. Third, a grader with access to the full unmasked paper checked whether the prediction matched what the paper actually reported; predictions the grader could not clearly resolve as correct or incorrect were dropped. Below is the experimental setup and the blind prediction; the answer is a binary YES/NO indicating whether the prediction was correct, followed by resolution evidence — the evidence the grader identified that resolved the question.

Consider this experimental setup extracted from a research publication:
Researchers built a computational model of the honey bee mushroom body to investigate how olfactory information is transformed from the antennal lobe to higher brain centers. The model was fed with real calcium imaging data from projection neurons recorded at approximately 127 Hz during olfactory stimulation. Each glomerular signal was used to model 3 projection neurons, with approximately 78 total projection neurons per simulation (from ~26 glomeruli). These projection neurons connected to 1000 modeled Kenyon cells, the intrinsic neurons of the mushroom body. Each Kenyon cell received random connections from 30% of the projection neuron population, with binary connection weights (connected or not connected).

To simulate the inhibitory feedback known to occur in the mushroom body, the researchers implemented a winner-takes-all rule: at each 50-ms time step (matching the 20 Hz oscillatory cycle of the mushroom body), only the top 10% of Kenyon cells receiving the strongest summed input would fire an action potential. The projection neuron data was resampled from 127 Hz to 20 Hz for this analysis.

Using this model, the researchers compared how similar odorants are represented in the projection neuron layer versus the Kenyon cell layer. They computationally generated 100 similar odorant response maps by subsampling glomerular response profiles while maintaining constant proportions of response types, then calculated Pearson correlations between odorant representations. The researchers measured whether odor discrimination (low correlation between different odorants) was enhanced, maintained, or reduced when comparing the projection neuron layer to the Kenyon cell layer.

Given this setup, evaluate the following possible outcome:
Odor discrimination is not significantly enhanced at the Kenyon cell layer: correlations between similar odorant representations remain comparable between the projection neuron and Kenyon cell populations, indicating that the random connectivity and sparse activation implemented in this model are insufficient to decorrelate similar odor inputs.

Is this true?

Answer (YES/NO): NO